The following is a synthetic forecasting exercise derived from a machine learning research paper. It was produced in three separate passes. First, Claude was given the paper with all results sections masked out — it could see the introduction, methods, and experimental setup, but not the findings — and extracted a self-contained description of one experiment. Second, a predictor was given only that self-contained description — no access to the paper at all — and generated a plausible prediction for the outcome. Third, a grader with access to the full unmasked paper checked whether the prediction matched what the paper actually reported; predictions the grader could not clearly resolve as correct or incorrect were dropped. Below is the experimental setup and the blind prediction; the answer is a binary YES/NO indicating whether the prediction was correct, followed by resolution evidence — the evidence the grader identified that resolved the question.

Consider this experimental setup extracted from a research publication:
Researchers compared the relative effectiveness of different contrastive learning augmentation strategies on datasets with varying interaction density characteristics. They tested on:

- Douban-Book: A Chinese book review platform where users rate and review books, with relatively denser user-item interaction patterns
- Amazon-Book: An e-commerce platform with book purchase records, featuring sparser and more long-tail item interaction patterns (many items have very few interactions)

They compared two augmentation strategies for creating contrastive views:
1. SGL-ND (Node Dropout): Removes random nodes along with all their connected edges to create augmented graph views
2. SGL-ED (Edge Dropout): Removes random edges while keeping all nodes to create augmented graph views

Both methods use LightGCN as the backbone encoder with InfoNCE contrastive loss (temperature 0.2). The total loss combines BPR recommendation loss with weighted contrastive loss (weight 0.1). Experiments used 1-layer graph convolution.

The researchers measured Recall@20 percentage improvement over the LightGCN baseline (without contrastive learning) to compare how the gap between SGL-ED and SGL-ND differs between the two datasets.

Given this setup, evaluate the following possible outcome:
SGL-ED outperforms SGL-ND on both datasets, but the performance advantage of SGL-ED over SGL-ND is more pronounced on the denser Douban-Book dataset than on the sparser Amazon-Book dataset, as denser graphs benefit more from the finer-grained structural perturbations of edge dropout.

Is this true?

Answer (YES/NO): NO